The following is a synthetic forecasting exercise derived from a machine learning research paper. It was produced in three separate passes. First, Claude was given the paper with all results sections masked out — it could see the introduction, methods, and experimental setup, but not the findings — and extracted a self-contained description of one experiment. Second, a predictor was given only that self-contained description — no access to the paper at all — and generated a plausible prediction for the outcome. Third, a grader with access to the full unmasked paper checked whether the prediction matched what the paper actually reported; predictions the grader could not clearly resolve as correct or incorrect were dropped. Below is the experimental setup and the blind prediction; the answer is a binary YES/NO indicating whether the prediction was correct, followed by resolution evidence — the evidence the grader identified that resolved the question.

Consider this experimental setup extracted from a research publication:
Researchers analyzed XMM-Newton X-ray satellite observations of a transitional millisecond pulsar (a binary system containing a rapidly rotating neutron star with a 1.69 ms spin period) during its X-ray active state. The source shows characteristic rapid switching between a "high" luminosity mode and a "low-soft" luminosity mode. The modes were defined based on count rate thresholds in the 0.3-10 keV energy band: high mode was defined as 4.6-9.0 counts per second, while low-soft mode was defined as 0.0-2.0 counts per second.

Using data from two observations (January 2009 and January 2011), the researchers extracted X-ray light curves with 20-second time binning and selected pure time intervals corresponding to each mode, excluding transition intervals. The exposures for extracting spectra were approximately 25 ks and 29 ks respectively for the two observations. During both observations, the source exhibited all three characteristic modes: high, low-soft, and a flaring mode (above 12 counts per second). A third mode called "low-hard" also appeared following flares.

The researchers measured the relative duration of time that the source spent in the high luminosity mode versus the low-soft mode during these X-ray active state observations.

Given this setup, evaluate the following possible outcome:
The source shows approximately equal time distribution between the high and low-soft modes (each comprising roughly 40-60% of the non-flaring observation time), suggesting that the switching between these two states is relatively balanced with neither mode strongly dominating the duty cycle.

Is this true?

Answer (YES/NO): NO